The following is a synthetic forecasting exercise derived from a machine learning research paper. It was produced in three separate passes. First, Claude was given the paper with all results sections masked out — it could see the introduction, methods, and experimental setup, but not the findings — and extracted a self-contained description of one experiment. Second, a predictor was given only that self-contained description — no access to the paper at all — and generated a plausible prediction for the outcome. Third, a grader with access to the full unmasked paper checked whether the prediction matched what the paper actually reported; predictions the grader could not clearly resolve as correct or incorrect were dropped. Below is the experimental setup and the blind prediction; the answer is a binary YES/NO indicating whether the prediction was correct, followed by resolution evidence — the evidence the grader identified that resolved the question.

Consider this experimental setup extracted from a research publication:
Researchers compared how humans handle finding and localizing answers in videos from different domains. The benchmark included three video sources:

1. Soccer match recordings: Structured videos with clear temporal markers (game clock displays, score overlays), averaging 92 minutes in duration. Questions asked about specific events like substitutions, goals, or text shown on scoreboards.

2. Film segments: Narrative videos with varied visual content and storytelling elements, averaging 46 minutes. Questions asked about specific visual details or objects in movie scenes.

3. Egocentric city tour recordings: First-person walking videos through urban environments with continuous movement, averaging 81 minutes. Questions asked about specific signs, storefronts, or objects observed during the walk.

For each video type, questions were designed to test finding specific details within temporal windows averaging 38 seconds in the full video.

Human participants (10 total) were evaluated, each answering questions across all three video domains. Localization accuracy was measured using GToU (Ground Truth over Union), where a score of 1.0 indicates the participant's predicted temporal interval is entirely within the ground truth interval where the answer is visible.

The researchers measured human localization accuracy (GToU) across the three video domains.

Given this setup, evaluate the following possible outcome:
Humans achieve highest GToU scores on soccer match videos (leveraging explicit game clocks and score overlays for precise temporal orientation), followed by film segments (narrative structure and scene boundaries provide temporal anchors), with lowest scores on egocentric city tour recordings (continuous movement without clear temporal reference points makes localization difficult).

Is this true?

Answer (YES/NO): NO